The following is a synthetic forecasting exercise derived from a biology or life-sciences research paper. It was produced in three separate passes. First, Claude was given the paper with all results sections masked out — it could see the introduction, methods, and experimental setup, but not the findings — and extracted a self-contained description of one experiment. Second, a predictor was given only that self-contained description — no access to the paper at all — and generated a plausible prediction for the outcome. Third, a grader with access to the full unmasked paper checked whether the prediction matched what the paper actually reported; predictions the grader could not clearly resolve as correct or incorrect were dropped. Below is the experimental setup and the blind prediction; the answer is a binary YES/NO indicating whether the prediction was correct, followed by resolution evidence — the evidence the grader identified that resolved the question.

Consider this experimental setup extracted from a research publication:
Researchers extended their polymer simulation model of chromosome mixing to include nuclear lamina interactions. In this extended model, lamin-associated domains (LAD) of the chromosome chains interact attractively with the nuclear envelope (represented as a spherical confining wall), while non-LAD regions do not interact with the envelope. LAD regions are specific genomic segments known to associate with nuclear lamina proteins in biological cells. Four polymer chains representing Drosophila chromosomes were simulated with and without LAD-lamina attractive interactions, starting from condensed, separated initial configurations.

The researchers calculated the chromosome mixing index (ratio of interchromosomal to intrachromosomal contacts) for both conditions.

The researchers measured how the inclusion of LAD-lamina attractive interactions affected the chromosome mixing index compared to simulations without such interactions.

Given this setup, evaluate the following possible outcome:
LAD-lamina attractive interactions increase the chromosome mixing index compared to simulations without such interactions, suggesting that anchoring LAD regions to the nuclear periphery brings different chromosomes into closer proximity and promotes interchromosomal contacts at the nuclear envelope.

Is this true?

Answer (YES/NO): NO